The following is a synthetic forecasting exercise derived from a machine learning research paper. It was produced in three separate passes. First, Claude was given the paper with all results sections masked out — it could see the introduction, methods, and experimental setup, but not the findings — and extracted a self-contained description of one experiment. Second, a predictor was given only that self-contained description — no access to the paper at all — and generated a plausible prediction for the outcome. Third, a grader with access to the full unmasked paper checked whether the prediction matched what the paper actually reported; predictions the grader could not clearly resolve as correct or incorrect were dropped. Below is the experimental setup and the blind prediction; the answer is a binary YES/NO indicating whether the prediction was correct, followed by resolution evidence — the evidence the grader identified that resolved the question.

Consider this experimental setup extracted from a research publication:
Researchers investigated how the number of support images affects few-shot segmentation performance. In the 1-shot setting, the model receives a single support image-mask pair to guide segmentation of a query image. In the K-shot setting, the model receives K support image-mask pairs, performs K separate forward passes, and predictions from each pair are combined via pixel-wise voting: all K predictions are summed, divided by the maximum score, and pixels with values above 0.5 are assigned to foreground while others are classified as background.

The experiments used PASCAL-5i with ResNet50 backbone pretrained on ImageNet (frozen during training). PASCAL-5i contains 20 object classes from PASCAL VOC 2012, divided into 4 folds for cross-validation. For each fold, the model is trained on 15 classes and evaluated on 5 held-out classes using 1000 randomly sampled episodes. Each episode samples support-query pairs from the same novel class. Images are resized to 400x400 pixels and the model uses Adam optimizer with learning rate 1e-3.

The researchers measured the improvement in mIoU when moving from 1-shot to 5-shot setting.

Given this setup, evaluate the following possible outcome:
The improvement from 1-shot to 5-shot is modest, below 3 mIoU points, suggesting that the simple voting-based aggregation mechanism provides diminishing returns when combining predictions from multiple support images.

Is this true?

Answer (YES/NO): NO